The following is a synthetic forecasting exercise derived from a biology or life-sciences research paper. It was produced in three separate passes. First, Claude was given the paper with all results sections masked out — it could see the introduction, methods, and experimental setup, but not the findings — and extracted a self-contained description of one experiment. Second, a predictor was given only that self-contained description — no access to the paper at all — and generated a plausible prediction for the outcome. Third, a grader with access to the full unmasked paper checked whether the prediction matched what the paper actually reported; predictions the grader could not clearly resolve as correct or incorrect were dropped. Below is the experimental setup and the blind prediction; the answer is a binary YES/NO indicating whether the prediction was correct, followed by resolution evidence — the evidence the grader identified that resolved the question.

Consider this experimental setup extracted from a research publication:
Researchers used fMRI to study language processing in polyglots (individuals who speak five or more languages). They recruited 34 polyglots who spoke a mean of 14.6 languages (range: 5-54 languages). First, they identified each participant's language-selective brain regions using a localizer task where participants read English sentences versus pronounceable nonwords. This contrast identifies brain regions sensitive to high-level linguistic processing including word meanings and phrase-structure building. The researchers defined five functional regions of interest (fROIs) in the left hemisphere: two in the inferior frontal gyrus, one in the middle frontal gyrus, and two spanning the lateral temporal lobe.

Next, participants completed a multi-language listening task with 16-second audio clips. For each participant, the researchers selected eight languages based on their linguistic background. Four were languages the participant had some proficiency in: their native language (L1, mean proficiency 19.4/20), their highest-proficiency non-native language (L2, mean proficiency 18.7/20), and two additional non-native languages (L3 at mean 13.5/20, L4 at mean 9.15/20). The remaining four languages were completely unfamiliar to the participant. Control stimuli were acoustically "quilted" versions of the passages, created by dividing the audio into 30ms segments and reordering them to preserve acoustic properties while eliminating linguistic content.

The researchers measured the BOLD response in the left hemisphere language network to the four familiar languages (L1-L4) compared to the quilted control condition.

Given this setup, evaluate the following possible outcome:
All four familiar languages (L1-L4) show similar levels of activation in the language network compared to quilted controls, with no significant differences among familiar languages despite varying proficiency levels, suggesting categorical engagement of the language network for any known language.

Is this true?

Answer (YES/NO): NO